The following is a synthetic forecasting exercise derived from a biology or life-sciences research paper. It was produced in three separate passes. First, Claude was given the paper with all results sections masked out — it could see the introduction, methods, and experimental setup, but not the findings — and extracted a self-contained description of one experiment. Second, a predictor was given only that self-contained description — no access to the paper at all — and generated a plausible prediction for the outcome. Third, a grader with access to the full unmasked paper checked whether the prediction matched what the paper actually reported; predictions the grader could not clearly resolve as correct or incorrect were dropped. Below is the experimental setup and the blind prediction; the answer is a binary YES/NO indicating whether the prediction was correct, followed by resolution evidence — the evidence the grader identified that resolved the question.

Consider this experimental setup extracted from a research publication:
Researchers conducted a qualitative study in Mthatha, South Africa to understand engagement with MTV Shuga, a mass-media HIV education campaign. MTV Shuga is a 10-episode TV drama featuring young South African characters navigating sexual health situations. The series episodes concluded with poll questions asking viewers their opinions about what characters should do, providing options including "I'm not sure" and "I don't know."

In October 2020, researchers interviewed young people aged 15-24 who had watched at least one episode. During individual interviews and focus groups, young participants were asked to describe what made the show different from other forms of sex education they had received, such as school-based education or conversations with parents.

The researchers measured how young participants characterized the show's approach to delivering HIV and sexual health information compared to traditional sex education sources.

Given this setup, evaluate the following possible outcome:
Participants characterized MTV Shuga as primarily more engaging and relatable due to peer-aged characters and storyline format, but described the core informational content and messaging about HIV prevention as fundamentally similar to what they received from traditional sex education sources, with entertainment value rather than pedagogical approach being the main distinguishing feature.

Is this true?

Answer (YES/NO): NO